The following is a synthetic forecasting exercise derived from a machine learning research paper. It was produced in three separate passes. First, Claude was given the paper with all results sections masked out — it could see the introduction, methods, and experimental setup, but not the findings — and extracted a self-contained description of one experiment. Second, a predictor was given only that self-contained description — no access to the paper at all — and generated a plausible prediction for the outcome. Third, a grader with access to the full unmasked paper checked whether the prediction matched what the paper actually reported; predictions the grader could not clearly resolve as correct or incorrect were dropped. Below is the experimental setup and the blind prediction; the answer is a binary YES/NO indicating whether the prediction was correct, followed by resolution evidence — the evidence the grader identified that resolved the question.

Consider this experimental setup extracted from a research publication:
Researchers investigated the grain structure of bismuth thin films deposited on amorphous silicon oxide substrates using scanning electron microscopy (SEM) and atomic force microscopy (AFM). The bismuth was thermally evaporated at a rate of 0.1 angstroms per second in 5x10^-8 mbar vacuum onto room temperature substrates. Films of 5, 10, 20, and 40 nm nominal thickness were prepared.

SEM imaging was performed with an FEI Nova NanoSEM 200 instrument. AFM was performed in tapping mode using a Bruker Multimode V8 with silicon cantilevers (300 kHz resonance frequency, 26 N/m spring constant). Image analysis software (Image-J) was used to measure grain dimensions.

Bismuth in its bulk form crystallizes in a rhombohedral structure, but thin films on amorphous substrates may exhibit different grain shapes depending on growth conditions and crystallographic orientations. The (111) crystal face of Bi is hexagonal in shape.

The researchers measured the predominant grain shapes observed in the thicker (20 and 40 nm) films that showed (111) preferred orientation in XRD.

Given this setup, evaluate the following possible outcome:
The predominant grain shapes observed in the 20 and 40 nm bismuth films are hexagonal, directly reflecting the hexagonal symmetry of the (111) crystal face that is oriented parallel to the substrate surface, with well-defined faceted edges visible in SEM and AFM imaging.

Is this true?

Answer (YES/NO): NO